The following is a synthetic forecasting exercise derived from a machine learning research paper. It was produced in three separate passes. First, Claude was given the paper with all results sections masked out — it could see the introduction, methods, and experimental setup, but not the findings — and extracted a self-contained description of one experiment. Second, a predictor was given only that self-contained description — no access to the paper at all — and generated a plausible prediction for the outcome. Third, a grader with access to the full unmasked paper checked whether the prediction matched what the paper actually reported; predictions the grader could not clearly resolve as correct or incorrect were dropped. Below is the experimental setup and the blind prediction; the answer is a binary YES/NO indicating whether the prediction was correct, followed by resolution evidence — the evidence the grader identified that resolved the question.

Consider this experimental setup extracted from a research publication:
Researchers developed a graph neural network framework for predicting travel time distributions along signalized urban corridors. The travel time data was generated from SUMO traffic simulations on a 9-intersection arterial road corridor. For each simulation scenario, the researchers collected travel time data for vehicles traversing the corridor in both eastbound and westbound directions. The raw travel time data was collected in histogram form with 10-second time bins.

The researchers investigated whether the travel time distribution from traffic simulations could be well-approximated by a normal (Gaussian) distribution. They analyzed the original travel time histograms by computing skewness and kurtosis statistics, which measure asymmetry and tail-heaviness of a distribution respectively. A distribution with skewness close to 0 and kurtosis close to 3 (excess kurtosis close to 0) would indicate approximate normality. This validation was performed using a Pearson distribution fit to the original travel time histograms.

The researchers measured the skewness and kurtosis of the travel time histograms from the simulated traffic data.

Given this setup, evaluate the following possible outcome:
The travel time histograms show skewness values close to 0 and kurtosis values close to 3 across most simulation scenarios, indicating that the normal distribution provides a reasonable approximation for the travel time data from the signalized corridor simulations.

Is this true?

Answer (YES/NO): YES